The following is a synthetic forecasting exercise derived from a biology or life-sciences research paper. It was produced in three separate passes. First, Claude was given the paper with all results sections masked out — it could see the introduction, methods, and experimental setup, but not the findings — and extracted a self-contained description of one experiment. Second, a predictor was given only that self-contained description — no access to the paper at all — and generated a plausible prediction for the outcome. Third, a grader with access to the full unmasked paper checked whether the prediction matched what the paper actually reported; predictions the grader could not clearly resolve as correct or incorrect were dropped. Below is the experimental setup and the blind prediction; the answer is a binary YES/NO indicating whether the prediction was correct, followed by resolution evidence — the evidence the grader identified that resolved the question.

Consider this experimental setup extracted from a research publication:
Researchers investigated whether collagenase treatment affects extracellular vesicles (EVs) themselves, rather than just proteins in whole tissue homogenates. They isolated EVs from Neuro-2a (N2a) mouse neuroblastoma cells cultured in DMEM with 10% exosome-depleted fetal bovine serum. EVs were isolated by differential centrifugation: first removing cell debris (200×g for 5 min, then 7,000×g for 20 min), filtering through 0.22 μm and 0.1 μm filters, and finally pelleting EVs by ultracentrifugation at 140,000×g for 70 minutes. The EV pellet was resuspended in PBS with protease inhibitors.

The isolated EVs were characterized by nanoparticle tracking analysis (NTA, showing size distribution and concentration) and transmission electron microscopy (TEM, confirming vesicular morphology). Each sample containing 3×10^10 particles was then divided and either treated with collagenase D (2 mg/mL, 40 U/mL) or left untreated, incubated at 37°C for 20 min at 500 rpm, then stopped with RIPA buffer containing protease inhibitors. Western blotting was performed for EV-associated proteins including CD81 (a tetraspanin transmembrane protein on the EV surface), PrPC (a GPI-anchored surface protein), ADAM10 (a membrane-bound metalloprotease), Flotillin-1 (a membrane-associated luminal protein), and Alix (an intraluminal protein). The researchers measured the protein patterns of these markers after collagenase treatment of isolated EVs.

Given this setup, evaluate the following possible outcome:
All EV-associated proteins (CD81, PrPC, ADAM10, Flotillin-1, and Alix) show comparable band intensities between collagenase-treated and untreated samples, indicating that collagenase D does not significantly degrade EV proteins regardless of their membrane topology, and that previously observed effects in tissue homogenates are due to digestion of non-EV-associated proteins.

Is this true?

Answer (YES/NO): NO